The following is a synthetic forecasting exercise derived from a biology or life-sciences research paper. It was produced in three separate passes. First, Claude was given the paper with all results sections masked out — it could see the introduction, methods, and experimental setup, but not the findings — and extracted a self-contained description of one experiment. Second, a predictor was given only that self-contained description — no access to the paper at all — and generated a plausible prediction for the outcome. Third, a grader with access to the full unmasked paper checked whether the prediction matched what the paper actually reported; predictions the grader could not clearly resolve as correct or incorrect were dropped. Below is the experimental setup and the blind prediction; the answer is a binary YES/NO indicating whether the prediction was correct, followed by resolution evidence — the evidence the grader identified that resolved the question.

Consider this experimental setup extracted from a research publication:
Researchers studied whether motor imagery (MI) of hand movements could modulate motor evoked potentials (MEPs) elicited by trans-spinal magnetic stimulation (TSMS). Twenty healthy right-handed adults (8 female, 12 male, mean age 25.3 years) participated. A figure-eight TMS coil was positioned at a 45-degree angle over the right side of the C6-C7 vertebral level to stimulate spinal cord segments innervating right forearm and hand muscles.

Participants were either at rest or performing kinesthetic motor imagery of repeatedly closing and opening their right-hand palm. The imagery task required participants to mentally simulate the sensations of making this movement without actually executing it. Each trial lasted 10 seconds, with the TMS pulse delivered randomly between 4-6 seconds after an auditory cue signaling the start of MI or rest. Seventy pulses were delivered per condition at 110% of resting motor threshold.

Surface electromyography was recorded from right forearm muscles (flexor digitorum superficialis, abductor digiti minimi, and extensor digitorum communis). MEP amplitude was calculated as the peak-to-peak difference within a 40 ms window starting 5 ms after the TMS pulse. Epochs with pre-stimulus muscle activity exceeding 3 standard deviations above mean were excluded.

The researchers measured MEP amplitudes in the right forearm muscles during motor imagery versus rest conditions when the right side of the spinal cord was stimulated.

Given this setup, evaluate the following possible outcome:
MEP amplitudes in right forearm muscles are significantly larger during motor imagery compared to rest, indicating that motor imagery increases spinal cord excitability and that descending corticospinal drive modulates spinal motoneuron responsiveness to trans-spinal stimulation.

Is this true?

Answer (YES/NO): YES